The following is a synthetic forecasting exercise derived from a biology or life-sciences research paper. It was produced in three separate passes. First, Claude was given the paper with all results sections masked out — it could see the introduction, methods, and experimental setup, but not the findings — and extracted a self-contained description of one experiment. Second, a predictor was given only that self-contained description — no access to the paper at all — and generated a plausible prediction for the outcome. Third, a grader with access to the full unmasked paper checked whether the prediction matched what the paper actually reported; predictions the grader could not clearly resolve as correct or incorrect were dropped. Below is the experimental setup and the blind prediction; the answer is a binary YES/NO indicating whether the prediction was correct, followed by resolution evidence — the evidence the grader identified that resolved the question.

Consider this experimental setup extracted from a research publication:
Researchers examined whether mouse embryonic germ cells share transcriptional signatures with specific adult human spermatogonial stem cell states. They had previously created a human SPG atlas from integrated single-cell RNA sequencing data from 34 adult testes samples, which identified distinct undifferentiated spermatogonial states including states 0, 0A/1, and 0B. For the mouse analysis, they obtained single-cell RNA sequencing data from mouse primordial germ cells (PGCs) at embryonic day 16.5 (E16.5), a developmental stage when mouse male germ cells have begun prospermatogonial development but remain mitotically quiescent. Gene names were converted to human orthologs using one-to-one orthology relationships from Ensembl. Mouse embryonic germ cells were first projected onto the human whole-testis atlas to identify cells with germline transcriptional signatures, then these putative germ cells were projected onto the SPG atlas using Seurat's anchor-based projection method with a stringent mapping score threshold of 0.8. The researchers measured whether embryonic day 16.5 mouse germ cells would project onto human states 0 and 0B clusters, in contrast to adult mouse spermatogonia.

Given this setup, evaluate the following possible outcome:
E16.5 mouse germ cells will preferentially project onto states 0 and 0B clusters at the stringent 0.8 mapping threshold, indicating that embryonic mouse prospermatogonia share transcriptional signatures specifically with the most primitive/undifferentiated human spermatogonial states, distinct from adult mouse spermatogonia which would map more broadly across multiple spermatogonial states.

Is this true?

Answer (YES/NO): NO